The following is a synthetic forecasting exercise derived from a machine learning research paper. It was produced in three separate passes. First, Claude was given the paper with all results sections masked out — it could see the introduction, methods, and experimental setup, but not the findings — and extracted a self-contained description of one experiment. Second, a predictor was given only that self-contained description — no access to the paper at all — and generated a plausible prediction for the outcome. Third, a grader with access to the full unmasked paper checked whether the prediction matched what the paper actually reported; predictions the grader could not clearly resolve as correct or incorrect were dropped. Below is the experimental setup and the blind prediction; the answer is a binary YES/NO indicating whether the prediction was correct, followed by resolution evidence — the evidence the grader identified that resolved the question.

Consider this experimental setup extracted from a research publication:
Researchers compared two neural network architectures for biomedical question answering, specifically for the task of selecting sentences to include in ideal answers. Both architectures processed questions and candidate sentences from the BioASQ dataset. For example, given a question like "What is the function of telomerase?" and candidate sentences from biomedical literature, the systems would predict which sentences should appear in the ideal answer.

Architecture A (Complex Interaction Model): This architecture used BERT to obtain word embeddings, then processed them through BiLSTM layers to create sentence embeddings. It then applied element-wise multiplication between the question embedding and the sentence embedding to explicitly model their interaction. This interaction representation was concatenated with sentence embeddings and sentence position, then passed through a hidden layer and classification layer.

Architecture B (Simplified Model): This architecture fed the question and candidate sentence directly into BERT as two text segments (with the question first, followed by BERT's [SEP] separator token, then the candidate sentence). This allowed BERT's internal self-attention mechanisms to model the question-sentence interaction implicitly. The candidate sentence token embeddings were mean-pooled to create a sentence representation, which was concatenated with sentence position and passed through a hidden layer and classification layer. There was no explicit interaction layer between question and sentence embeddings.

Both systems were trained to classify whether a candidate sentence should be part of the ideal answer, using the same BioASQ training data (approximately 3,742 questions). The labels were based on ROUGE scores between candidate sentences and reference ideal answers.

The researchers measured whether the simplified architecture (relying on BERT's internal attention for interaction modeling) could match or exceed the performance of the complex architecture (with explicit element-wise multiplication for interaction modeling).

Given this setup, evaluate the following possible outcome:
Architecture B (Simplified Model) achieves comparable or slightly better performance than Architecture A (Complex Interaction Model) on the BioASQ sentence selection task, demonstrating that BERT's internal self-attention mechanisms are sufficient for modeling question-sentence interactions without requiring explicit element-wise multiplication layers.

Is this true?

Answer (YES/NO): YES